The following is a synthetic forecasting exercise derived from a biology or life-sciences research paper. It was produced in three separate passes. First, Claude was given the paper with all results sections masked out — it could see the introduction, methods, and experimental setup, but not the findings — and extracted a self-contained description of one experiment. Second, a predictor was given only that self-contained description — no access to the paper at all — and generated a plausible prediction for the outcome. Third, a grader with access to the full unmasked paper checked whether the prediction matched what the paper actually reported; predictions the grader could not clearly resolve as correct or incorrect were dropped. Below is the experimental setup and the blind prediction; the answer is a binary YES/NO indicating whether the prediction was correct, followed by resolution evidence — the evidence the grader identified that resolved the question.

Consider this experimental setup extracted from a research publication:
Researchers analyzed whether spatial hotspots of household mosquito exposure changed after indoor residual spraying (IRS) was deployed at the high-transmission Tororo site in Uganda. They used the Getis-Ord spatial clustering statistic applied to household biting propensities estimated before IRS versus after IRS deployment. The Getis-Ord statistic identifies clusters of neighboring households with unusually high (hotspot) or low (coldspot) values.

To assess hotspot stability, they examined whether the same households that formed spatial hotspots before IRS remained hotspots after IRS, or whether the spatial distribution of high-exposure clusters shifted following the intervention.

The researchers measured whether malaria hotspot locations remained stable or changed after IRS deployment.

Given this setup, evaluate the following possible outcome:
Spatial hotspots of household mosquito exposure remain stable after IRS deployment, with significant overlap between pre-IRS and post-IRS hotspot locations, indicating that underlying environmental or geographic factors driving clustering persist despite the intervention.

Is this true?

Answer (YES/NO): NO